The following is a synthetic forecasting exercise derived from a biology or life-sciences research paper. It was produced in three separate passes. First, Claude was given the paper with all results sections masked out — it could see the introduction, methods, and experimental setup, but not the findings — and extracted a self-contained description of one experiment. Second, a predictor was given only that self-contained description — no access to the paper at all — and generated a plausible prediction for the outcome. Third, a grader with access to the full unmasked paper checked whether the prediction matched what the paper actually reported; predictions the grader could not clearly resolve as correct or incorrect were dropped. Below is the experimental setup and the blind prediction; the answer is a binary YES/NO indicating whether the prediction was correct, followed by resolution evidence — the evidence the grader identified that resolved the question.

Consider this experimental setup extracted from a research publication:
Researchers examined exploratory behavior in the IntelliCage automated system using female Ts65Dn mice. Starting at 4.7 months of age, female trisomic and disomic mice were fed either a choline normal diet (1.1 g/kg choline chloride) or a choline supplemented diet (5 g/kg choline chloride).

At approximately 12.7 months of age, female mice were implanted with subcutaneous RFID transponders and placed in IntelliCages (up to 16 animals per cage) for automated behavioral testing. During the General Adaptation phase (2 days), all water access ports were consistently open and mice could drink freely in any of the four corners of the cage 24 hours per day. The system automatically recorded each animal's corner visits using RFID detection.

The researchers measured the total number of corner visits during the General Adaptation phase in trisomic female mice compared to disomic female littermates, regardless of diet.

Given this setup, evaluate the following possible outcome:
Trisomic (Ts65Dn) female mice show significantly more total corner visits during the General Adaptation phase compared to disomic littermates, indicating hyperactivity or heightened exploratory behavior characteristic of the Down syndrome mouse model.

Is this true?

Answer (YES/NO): NO